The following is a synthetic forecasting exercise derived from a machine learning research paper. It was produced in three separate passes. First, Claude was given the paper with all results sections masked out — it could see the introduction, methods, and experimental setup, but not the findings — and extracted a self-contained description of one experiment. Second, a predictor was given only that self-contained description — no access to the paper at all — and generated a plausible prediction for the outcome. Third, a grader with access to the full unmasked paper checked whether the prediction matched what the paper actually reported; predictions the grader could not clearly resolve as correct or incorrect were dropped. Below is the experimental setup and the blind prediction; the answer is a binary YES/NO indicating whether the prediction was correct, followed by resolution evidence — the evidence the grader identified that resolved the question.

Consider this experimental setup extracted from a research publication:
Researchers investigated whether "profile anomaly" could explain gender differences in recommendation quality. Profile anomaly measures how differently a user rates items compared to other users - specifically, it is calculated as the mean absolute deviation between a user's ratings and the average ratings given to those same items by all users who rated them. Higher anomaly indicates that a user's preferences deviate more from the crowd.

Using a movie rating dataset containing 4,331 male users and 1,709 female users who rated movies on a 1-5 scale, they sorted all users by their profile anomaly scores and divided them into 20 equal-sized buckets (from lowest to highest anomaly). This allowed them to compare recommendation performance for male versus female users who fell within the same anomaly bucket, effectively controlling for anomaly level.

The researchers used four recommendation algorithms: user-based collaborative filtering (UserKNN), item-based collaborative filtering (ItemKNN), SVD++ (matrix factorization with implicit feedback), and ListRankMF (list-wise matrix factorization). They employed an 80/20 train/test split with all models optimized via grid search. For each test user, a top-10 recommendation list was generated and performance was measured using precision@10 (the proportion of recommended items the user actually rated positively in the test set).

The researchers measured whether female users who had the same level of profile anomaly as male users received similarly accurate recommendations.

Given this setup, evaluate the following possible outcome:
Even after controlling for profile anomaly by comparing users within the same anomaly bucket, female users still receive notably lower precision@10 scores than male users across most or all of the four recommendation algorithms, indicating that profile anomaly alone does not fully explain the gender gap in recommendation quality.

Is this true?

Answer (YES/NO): YES